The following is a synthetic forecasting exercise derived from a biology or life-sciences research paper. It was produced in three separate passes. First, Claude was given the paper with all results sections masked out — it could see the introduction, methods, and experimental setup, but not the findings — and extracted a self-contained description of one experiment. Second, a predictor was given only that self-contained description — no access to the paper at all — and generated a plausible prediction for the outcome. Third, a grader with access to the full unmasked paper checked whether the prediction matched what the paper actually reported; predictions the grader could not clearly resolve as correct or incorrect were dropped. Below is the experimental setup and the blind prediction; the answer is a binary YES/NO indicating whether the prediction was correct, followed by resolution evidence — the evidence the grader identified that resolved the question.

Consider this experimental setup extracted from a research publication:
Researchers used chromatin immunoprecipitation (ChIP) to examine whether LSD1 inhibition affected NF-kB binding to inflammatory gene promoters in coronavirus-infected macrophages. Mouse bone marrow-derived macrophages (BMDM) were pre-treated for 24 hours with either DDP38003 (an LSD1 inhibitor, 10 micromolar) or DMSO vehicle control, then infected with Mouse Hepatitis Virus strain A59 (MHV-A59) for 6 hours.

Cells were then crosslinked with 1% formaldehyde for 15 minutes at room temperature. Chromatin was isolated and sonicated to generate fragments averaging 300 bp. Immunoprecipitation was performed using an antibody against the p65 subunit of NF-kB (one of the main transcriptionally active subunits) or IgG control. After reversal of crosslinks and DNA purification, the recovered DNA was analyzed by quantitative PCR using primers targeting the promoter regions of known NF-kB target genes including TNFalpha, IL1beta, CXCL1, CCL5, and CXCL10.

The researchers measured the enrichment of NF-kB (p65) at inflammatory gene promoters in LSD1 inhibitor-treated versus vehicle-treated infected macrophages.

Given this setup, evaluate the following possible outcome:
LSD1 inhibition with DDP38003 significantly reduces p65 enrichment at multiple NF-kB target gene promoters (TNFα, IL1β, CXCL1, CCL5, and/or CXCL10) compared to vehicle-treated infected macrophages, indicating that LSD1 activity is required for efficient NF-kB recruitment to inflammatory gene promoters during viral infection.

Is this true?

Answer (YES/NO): YES